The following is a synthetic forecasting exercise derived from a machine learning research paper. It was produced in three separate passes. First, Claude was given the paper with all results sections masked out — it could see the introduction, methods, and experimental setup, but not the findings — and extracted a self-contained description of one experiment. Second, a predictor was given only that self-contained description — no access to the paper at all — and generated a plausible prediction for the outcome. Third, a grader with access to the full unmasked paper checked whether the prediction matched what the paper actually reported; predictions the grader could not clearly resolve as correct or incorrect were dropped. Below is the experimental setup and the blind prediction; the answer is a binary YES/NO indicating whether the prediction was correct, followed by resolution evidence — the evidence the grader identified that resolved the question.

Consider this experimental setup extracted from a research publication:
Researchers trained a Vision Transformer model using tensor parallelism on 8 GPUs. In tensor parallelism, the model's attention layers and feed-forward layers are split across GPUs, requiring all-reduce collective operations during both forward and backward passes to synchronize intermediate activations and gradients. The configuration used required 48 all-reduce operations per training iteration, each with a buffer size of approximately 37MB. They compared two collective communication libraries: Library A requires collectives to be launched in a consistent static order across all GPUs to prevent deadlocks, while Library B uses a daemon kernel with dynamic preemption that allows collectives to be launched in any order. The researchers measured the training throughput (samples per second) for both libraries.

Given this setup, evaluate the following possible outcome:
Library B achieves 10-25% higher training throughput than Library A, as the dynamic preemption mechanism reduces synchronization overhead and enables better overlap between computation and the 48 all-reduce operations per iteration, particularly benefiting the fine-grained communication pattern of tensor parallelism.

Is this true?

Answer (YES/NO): NO